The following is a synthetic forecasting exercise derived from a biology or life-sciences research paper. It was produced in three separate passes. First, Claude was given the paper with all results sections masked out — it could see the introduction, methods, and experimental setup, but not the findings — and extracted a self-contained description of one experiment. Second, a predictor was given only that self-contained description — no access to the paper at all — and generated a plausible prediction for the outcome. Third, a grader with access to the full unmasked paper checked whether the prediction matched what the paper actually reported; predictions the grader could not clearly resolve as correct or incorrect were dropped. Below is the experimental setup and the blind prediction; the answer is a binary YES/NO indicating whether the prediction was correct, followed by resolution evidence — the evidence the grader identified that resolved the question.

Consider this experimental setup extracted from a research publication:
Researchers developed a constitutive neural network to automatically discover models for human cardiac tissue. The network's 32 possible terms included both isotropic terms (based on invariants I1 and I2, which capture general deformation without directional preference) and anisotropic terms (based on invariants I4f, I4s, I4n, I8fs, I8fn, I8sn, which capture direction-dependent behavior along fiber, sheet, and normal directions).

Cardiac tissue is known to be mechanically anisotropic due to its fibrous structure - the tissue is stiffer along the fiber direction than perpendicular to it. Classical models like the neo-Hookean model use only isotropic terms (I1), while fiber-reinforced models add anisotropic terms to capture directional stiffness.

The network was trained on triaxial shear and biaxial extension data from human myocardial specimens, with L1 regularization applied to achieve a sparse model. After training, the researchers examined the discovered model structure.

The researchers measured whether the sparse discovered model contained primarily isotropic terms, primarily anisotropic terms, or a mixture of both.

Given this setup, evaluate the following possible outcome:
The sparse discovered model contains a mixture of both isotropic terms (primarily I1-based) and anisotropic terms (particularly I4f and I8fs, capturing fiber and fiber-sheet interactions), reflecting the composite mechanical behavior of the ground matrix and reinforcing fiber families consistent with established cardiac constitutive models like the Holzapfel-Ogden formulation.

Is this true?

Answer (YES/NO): NO